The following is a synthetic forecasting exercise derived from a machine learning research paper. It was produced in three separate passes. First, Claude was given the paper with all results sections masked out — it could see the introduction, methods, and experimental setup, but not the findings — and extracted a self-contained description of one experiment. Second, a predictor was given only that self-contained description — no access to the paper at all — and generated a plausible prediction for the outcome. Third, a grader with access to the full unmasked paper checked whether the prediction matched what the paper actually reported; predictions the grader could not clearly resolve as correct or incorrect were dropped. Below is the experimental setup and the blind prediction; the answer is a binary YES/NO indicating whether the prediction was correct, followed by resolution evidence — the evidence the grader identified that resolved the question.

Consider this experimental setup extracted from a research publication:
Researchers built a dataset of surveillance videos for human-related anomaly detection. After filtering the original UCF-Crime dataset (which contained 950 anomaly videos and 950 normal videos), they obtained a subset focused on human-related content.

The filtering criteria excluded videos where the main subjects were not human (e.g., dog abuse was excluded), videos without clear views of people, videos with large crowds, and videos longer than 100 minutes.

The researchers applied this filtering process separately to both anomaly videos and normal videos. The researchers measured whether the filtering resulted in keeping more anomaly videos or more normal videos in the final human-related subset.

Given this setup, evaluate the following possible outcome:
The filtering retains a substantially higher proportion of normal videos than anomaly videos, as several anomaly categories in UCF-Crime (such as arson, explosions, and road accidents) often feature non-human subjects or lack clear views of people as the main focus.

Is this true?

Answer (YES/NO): NO